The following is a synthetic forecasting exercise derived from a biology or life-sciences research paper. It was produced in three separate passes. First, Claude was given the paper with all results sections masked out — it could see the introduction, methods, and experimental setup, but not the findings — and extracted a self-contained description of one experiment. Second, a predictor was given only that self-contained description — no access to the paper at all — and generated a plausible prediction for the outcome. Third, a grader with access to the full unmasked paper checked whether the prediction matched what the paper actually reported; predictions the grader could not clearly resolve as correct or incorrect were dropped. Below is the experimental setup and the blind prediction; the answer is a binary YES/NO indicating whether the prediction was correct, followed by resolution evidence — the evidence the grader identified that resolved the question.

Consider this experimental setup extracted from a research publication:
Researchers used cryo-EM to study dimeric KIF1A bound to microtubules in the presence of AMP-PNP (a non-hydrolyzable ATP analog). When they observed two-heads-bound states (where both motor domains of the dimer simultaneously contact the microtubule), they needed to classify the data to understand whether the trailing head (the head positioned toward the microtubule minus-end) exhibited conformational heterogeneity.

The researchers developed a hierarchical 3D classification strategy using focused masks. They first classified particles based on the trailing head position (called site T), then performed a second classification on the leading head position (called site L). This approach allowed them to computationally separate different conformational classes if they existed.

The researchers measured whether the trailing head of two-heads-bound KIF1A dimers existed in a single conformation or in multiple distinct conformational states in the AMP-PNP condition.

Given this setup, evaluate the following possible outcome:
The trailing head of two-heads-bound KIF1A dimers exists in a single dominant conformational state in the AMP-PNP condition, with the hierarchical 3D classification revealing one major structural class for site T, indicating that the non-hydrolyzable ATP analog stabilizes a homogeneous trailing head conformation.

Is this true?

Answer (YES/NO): NO